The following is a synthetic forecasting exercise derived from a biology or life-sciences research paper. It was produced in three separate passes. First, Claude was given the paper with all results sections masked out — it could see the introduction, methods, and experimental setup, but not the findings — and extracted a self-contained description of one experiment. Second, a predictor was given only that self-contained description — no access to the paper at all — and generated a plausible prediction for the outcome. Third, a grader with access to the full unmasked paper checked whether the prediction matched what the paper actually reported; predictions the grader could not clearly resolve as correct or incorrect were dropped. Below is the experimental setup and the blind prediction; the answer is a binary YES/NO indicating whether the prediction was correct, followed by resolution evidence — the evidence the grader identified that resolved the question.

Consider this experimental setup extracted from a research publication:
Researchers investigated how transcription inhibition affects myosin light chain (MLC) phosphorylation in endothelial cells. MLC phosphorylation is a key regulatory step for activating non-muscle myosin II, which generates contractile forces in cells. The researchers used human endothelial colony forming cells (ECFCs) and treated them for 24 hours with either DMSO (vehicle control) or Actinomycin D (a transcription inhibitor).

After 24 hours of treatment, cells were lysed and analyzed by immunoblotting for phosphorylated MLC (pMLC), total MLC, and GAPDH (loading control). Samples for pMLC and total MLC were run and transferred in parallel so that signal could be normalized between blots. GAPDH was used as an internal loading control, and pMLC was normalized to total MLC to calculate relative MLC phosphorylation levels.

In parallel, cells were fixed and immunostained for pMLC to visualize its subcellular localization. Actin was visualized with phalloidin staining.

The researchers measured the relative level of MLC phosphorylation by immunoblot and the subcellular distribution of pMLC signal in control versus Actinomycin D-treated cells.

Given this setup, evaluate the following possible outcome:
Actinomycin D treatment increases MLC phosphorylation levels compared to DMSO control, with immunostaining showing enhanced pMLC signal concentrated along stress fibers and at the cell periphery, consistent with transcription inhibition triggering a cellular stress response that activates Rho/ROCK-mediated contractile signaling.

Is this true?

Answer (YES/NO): YES